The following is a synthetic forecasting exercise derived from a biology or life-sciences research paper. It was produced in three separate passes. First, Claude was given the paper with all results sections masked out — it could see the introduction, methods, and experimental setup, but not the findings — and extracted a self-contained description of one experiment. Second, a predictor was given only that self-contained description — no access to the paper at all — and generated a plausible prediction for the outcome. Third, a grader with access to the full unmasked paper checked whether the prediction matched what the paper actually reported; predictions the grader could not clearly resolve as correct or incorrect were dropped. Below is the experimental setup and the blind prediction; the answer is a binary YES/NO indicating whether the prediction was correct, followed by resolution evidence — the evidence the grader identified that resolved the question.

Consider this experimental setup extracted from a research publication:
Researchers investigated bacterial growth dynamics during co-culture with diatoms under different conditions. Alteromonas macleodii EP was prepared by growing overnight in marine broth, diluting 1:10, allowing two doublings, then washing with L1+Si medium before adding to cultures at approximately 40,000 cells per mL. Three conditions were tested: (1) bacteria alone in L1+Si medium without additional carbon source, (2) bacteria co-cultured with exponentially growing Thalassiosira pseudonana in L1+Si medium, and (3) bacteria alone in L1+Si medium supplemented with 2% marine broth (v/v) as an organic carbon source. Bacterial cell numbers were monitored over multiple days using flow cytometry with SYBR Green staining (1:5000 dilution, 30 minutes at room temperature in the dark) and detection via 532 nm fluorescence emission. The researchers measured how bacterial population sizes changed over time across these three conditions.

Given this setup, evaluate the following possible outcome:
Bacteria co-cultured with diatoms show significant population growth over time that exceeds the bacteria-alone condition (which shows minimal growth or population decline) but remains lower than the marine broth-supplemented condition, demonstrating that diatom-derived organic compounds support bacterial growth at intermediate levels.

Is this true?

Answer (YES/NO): NO